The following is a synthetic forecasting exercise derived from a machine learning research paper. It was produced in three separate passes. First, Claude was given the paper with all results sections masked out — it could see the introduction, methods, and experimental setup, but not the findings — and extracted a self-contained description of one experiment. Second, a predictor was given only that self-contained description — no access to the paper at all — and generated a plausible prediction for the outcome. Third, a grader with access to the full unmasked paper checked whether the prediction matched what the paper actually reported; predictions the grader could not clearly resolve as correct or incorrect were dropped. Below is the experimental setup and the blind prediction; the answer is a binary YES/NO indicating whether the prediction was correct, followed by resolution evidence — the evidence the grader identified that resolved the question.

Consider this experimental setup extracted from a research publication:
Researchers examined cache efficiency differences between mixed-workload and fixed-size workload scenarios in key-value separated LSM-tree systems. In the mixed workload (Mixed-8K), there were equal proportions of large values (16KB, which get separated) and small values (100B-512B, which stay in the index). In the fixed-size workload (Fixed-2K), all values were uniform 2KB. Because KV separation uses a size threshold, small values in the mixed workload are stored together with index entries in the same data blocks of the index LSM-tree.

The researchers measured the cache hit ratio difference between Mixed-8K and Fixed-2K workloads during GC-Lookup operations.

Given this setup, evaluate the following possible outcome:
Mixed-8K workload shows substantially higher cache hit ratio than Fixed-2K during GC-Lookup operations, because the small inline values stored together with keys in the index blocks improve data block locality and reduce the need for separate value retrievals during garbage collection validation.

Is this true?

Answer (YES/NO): NO